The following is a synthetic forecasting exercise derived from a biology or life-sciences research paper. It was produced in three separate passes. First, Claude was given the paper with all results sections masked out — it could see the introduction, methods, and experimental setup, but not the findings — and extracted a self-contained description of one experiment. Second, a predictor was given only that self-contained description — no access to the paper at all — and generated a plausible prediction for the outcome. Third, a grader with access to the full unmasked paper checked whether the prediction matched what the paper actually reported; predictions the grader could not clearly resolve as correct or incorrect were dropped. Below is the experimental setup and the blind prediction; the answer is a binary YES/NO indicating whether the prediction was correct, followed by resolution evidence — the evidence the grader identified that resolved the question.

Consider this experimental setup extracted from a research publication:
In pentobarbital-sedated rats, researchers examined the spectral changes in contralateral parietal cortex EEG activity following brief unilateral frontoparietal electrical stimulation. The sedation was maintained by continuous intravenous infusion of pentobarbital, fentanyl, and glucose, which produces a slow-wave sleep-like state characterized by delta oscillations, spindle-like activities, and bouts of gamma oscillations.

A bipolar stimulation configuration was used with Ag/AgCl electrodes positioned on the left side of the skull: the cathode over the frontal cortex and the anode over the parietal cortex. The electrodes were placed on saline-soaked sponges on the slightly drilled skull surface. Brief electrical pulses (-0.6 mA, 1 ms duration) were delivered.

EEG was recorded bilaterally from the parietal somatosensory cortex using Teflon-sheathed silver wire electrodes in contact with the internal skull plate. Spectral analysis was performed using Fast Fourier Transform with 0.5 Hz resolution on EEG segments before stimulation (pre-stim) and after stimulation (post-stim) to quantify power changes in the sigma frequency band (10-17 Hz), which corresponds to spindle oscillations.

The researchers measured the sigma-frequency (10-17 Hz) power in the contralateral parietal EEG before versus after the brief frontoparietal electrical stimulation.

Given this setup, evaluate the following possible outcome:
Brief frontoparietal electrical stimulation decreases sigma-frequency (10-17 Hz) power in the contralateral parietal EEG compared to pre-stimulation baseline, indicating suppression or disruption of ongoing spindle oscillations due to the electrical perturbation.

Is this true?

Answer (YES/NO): NO